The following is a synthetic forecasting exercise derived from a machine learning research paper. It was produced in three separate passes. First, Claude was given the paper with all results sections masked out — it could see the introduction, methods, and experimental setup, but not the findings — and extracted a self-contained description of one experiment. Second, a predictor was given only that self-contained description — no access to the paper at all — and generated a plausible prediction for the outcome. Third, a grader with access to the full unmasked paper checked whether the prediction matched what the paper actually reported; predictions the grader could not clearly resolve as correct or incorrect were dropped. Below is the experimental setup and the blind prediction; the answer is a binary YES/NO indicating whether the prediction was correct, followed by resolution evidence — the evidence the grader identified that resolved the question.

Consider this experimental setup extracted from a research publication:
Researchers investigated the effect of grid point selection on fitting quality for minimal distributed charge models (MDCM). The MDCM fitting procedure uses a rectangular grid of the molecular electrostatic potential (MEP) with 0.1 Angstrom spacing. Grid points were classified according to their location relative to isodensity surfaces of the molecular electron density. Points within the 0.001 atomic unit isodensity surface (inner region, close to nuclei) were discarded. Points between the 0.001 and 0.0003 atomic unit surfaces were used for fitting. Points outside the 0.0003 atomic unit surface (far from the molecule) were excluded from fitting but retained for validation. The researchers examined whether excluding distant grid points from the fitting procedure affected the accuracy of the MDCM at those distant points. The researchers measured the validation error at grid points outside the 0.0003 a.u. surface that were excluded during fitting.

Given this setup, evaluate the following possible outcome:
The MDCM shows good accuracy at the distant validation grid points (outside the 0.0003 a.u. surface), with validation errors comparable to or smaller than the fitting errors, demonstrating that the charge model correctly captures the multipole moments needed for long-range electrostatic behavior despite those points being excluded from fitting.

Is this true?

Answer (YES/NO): YES